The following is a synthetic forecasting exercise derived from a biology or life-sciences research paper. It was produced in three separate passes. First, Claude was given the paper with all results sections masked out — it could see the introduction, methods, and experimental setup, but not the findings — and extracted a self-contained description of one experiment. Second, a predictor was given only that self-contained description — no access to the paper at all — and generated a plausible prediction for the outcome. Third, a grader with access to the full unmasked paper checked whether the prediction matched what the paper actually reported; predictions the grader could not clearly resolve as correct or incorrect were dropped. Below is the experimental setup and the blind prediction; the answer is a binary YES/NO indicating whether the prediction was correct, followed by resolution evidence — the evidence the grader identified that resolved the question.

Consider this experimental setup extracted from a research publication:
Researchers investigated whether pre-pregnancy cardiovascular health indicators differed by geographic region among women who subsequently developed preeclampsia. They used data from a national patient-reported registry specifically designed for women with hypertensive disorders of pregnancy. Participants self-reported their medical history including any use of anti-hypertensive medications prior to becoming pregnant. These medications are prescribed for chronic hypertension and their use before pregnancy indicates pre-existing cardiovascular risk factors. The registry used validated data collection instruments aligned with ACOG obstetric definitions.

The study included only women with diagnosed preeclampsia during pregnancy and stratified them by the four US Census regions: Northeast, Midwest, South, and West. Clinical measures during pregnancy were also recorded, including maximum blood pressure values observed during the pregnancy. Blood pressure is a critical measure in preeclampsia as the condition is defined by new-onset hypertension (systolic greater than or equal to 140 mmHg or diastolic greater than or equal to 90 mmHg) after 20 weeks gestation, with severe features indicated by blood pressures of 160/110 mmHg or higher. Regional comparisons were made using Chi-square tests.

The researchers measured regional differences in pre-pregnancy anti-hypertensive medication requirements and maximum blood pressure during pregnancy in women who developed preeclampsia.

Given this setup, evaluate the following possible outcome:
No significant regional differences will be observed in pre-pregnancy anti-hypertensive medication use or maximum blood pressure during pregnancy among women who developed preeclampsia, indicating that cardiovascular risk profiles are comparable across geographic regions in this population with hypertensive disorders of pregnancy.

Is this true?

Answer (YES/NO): NO